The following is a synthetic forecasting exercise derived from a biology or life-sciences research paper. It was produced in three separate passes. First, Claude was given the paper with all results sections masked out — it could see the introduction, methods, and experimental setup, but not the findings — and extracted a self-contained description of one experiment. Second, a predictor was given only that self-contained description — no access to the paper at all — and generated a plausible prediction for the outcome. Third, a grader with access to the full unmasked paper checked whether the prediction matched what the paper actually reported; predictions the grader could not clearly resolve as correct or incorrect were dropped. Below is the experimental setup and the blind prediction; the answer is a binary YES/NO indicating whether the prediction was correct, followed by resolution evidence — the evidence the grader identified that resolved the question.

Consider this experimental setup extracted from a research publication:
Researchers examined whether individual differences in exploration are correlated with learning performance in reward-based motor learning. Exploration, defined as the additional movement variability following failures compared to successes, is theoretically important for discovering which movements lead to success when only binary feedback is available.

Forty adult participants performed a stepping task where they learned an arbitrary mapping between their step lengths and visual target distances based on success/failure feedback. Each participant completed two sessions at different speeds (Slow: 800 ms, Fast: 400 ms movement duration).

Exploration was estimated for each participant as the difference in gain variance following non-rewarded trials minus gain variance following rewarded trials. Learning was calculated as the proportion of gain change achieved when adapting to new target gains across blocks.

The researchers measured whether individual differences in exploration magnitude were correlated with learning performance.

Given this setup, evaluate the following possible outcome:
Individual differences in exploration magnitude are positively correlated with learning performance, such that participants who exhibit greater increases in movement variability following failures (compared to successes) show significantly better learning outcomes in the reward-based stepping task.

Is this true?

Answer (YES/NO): NO